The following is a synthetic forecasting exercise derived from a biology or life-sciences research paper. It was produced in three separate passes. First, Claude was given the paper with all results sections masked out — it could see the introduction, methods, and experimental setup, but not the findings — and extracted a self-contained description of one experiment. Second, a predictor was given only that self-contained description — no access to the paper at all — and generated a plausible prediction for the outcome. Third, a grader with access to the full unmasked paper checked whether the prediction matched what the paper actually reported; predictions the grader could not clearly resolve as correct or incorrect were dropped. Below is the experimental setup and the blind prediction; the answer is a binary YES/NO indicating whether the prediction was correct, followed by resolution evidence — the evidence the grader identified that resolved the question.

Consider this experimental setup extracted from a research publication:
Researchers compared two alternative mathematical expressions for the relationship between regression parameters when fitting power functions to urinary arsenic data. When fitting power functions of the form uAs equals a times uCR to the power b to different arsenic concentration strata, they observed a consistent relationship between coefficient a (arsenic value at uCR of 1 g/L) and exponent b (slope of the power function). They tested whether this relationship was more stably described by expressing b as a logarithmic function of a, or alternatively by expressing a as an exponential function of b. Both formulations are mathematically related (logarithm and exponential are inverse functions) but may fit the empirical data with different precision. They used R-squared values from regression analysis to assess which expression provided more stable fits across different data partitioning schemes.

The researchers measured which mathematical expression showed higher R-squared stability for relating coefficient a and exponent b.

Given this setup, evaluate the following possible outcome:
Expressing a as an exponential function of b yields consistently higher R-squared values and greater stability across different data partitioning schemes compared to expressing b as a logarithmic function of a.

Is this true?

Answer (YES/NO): NO